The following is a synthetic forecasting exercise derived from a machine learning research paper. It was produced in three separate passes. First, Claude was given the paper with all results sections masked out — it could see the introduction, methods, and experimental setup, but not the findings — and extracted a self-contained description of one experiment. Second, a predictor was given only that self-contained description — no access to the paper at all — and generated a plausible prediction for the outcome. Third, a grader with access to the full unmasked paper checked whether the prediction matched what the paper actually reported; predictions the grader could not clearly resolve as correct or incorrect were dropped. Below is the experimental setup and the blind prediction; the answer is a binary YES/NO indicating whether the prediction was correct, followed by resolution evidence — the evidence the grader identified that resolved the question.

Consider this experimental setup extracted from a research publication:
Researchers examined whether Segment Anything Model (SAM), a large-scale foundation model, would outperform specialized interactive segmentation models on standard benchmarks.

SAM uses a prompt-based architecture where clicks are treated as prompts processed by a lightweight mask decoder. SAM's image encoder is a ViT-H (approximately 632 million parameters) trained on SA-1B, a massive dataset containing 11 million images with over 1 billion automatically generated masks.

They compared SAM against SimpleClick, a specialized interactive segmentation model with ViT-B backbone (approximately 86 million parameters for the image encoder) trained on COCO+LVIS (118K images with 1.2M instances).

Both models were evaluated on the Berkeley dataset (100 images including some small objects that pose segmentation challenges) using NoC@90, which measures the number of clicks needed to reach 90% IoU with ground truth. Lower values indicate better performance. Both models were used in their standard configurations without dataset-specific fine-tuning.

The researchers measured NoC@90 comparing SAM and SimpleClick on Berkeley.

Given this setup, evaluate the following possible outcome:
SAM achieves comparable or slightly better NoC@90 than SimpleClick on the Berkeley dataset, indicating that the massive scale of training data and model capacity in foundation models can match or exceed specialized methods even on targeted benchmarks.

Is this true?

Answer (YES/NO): NO